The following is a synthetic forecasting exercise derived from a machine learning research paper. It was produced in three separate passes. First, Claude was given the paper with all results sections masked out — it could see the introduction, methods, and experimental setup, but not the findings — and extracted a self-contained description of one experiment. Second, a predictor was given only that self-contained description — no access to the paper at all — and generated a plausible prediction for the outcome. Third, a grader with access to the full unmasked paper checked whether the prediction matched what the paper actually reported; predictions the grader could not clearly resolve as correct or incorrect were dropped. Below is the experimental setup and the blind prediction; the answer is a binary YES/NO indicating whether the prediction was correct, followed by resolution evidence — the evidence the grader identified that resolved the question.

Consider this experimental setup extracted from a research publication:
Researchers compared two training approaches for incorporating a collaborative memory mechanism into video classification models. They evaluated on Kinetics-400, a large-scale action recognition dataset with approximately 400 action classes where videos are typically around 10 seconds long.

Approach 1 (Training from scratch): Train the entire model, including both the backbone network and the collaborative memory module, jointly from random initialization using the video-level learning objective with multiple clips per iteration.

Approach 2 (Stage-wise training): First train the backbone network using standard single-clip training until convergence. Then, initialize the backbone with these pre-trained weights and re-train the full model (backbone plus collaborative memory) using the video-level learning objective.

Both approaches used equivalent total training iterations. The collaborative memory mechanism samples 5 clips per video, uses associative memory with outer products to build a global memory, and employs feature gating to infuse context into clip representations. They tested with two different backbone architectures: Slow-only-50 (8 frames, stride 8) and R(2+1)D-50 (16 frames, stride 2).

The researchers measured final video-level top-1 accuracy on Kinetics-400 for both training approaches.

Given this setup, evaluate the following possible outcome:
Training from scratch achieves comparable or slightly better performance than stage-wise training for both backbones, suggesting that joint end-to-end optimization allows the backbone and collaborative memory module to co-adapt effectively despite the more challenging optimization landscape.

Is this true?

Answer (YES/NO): NO